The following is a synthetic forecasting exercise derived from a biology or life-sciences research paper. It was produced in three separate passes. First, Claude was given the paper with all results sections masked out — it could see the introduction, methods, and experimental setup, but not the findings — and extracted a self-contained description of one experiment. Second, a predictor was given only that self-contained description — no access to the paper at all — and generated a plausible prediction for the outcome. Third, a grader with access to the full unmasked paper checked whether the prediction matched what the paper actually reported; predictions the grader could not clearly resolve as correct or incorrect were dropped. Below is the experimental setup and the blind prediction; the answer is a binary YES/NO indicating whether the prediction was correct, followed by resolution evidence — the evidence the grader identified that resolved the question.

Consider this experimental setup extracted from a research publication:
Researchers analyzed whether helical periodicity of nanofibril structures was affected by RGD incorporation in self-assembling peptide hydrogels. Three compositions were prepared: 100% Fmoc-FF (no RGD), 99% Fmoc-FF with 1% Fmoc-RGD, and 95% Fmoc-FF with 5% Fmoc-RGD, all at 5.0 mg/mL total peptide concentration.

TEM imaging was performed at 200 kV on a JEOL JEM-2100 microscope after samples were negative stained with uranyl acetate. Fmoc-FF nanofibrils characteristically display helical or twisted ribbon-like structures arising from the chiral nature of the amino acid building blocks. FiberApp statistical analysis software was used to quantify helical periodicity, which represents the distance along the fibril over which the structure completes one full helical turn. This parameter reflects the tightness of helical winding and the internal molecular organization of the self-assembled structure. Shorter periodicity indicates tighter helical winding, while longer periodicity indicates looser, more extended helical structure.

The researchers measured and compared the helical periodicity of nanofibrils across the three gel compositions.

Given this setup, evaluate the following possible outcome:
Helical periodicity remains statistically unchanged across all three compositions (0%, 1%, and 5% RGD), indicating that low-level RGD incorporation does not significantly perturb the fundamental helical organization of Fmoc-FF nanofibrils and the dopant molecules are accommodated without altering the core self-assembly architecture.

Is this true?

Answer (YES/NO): NO